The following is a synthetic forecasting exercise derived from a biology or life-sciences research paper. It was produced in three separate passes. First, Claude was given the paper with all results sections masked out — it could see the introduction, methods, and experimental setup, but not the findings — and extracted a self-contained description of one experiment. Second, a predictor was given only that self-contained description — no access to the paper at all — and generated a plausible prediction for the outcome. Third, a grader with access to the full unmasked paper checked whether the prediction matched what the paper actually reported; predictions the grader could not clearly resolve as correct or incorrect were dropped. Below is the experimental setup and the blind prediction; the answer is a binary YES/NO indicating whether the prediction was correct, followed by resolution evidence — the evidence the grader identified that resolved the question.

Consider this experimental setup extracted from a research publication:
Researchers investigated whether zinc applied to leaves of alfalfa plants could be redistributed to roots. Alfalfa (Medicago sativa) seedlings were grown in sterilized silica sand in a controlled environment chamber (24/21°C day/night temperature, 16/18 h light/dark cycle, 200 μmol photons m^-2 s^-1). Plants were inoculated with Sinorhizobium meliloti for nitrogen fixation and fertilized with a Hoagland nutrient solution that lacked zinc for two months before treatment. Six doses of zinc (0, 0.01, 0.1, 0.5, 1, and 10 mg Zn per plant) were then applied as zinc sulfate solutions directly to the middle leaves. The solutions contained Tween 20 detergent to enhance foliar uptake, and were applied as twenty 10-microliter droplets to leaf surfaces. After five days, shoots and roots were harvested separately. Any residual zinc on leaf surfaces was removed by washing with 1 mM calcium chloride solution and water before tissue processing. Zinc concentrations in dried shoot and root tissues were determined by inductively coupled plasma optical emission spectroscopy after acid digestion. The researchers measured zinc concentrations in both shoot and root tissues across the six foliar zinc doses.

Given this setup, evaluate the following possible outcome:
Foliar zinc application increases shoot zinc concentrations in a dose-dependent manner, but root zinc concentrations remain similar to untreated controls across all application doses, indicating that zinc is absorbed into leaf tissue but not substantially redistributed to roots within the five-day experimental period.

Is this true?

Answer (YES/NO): NO